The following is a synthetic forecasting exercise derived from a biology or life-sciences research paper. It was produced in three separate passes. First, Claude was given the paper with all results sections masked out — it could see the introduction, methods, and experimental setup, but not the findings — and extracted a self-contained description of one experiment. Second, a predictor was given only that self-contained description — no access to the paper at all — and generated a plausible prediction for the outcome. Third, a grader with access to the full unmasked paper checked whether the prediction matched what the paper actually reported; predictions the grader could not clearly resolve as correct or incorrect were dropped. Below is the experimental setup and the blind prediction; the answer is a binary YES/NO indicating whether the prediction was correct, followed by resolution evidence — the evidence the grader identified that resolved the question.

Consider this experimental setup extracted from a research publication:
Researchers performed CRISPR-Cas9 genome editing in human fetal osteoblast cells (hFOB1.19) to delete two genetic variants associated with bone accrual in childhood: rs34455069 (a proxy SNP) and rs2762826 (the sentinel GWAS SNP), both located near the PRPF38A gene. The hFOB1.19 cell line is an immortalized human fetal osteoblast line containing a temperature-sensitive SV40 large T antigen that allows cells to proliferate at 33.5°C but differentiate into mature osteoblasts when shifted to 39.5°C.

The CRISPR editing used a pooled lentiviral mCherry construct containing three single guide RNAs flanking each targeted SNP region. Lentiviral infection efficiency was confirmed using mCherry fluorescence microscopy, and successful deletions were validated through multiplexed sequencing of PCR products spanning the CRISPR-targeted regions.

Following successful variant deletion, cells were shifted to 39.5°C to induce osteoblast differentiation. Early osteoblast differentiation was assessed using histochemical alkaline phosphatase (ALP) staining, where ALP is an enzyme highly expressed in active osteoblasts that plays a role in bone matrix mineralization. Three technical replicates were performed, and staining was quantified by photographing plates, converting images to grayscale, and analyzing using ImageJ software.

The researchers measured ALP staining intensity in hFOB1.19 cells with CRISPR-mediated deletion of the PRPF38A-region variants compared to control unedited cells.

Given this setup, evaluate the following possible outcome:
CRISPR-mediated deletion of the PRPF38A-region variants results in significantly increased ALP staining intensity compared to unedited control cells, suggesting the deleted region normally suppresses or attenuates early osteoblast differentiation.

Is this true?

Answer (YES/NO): NO